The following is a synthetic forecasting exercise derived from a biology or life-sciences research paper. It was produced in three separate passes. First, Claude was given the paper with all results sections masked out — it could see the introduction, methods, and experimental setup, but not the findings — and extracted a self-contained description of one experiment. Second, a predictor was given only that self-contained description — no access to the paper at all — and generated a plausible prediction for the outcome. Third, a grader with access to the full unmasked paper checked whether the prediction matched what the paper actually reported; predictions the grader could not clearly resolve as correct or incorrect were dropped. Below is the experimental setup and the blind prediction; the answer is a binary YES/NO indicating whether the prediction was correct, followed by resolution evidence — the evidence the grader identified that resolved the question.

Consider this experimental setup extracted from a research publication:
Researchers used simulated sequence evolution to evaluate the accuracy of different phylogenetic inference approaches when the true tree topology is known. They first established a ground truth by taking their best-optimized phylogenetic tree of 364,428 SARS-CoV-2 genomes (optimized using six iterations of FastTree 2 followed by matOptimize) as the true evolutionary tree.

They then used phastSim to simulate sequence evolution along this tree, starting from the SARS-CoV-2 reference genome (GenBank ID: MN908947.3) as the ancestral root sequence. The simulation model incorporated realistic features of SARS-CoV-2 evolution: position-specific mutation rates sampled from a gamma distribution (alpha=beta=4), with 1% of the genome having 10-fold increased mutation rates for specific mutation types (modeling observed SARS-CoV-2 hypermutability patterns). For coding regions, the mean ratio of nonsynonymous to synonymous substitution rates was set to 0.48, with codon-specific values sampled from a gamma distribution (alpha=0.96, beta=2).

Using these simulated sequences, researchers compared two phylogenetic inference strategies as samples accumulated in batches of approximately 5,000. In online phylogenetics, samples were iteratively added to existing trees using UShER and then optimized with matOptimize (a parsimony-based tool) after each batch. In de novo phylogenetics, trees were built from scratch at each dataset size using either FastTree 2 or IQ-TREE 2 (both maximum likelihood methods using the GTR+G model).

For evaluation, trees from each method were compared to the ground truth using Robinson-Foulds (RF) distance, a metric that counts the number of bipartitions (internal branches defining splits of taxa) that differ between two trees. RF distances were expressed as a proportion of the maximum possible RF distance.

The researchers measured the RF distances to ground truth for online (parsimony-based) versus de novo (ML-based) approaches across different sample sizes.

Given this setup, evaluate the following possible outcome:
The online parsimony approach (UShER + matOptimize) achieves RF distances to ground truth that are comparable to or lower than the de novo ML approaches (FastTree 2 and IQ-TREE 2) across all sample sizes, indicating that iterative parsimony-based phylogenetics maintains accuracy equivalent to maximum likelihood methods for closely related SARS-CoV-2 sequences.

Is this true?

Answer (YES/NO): YES